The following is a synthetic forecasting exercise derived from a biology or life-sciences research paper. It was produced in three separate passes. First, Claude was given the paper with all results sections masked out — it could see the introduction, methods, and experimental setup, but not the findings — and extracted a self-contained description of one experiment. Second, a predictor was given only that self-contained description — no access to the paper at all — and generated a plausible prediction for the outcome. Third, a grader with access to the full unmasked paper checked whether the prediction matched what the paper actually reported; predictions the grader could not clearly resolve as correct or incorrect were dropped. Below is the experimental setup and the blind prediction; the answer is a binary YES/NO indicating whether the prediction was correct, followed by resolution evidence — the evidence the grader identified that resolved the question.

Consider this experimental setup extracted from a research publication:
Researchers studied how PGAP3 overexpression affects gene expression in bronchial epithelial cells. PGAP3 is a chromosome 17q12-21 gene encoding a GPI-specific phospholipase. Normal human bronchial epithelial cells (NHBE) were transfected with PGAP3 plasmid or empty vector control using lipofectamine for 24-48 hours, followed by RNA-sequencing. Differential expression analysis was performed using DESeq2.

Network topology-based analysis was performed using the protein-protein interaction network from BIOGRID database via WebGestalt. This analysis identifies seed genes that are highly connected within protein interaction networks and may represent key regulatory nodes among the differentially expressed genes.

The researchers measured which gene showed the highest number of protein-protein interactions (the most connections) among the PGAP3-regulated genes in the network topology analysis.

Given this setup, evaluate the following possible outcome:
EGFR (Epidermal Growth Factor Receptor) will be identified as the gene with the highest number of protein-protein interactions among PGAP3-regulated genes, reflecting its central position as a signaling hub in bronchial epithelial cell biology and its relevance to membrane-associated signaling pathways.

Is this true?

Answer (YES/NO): NO